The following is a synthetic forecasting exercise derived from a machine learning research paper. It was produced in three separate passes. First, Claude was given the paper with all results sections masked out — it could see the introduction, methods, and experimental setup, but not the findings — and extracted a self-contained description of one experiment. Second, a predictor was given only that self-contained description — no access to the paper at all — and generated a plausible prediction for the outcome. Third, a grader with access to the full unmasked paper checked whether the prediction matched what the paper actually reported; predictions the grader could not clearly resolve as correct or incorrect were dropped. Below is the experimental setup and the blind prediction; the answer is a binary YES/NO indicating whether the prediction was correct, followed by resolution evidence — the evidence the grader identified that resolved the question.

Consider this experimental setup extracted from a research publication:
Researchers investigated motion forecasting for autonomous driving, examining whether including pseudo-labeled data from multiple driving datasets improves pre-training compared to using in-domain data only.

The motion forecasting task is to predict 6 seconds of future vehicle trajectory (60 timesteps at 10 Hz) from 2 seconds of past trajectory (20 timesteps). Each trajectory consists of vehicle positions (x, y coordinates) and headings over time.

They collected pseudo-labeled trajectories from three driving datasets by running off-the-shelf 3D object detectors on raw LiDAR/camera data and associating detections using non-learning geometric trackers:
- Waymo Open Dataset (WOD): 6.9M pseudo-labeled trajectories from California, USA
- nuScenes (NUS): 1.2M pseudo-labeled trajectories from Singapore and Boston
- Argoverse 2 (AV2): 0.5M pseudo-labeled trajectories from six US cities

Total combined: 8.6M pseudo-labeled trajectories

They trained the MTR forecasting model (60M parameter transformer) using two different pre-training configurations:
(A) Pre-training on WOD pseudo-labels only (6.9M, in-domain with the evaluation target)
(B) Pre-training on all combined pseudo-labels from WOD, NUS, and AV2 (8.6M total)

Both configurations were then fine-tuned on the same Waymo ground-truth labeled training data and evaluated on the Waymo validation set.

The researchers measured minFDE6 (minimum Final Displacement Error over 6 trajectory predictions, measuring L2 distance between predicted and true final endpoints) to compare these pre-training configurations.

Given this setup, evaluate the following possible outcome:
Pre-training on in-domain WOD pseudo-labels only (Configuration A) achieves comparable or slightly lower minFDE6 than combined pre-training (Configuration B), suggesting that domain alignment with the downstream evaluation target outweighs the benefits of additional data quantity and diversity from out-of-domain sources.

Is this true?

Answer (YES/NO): NO